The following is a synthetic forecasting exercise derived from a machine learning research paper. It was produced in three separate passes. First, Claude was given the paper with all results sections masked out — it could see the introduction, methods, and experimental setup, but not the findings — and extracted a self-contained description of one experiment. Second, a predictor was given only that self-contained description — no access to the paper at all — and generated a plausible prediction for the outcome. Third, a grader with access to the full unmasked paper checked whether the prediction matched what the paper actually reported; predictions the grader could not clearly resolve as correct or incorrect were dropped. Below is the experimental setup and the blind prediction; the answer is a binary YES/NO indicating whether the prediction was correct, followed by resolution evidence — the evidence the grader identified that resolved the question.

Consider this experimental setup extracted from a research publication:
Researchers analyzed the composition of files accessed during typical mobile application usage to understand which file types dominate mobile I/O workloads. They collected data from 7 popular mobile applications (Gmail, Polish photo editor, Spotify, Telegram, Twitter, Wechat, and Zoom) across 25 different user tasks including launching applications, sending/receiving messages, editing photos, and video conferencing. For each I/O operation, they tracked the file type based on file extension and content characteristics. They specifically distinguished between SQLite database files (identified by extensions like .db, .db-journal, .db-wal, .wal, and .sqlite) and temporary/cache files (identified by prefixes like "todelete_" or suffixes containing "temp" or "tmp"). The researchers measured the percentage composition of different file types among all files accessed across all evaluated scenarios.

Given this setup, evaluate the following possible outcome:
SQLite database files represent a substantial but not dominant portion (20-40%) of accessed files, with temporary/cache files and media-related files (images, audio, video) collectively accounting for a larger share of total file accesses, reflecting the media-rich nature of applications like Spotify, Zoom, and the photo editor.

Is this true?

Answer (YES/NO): NO